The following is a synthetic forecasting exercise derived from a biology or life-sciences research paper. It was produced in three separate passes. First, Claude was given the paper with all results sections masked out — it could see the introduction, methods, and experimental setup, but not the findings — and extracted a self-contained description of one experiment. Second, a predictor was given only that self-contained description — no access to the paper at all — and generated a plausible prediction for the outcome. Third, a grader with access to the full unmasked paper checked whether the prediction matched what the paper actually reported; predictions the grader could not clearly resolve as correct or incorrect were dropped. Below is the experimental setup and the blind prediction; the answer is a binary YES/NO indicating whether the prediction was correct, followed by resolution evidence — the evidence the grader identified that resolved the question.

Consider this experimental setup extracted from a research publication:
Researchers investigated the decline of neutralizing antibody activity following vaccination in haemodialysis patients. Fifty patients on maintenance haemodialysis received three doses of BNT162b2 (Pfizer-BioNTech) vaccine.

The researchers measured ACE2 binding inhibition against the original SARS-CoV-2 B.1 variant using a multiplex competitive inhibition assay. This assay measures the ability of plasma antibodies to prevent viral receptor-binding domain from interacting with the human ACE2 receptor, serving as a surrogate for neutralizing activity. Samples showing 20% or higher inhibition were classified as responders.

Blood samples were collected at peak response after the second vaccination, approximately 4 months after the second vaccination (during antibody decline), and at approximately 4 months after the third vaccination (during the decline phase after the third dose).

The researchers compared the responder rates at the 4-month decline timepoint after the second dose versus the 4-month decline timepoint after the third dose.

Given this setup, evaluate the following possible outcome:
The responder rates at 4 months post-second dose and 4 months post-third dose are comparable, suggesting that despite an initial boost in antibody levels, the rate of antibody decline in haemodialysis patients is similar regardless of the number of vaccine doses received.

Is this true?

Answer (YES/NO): NO